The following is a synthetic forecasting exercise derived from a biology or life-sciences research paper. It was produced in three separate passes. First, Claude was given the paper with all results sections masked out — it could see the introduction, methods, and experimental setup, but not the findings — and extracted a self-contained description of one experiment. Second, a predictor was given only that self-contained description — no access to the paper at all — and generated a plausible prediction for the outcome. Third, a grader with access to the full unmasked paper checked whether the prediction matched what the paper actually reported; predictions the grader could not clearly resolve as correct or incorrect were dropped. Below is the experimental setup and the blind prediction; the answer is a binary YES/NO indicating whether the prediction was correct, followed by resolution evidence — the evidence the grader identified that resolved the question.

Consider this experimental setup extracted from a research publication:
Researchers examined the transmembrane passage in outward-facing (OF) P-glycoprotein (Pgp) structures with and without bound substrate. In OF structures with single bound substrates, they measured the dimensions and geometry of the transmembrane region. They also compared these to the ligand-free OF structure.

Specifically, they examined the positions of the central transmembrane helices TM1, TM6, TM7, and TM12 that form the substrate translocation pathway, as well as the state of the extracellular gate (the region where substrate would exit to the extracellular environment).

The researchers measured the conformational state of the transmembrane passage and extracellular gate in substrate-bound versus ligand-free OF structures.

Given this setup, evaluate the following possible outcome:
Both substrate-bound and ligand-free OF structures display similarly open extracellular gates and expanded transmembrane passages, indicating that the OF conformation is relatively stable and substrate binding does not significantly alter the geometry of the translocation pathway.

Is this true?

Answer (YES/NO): NO